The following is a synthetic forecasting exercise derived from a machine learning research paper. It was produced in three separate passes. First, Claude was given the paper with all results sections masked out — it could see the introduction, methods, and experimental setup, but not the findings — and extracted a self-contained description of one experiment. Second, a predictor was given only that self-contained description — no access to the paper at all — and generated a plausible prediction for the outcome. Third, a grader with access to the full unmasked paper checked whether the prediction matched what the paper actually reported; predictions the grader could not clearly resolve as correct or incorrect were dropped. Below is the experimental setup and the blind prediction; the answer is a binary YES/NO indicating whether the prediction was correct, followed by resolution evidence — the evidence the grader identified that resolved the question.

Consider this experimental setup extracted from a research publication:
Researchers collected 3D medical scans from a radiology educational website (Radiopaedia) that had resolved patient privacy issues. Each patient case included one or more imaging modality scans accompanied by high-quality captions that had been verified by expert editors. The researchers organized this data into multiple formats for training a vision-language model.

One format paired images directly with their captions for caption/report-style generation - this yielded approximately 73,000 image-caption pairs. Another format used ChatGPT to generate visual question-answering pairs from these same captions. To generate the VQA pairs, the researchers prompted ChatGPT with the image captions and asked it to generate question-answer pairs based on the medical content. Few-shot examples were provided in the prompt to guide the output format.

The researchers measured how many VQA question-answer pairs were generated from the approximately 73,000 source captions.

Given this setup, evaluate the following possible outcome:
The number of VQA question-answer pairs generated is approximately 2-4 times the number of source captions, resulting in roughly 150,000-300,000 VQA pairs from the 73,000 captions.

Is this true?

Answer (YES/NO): YES